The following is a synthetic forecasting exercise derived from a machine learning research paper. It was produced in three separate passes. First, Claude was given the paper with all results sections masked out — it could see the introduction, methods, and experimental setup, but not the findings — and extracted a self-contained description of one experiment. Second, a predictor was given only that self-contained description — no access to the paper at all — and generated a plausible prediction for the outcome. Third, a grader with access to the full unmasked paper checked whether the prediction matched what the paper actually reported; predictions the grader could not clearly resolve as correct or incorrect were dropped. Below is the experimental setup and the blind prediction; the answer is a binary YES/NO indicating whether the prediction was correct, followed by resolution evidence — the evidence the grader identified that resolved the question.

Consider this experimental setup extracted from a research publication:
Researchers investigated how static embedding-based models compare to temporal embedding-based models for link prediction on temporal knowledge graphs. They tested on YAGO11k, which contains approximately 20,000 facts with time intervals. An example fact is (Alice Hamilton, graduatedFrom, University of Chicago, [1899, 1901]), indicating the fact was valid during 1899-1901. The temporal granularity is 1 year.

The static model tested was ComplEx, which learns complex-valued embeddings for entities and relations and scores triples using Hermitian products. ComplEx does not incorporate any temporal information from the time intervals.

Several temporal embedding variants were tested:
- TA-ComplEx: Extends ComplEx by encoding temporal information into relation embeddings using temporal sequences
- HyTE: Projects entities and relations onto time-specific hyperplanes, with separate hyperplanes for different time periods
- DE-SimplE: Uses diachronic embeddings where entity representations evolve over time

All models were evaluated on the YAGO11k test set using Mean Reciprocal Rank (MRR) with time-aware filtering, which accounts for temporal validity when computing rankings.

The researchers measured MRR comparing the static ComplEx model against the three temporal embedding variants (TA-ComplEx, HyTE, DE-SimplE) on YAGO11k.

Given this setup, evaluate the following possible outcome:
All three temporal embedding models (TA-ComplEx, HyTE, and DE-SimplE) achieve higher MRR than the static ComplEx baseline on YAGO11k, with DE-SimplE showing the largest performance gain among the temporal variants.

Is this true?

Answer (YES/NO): NO